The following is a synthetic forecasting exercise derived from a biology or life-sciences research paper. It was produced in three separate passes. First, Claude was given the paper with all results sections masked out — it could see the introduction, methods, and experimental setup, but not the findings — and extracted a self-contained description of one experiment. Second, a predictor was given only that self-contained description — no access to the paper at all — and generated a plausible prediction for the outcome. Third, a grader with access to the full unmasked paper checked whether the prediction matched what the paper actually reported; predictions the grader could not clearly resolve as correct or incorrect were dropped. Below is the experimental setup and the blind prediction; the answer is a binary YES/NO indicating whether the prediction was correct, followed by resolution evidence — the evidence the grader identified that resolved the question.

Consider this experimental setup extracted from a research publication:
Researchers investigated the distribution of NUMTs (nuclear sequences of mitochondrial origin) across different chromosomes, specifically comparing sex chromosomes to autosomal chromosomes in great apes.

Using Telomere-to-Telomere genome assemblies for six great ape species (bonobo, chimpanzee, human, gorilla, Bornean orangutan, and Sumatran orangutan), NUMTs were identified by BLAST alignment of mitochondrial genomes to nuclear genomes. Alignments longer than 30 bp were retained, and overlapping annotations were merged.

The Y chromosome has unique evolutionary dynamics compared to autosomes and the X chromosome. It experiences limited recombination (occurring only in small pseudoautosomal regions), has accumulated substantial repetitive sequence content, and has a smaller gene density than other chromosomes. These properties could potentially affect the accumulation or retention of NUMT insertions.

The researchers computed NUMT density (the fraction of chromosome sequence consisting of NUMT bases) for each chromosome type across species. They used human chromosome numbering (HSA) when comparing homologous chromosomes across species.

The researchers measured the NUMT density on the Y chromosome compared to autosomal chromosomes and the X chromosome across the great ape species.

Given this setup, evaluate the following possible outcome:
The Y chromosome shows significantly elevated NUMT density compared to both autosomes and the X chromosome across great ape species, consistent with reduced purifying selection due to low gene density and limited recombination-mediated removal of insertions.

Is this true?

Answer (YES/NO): NO